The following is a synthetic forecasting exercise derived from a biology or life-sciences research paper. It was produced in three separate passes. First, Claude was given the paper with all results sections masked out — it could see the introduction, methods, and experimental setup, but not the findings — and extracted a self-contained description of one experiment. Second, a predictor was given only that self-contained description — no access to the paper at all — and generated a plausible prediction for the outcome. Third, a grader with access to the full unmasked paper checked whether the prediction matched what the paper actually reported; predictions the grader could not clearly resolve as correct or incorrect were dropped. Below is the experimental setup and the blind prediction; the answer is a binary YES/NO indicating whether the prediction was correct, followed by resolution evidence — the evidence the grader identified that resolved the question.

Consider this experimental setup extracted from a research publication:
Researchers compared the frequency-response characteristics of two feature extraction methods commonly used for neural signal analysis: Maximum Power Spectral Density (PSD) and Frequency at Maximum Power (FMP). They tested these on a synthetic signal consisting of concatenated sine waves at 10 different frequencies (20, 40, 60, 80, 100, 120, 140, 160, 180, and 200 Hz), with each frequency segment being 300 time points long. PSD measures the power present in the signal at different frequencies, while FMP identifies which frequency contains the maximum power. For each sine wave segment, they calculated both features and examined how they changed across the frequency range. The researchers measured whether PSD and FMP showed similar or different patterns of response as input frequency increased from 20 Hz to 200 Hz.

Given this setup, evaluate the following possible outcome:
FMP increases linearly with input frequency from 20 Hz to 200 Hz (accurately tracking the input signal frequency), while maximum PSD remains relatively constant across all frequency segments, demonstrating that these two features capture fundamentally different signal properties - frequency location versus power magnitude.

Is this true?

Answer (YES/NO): NO